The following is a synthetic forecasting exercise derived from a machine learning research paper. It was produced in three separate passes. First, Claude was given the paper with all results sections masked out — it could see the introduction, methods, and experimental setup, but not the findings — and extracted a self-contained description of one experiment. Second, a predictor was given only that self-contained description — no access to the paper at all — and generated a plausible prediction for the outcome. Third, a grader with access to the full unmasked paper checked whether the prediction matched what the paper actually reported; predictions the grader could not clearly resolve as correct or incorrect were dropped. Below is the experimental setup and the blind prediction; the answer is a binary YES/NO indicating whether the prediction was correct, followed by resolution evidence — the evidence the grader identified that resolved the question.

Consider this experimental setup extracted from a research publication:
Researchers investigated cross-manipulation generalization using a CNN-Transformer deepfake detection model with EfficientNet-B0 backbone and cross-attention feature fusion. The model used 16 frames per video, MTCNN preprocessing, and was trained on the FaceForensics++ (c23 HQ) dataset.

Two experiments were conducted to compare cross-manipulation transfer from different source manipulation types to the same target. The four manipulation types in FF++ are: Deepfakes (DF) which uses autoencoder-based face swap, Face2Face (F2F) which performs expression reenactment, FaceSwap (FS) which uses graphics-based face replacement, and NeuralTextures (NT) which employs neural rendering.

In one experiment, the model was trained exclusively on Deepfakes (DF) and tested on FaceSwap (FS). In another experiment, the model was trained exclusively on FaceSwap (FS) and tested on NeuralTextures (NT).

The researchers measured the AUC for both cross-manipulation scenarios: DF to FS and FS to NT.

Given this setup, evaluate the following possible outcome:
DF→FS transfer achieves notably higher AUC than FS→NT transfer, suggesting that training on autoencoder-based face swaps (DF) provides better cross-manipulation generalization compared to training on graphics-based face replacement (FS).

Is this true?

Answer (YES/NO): YES